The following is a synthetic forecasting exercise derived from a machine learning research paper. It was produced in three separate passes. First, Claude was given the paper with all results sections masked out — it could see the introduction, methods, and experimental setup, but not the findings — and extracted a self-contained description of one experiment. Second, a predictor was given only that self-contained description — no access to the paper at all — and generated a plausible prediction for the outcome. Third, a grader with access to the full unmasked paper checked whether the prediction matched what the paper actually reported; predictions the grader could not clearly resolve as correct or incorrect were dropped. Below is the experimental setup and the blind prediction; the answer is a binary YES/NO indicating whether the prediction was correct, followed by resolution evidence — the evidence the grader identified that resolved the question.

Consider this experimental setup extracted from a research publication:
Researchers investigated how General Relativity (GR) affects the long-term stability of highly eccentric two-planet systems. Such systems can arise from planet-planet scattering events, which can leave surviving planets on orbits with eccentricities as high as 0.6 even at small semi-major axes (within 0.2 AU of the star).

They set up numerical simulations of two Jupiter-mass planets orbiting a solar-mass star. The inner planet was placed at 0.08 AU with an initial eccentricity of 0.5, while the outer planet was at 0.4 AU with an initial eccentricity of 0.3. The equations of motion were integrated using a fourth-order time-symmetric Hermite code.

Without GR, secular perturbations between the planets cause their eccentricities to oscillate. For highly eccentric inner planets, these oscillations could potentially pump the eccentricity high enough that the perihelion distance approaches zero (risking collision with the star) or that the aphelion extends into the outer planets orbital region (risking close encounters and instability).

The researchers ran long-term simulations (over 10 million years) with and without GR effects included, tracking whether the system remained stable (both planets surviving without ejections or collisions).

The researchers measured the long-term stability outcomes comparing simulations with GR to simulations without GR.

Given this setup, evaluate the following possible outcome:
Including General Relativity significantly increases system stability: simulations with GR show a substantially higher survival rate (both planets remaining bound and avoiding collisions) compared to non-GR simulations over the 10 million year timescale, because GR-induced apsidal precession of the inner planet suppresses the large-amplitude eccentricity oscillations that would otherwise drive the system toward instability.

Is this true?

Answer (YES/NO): YES